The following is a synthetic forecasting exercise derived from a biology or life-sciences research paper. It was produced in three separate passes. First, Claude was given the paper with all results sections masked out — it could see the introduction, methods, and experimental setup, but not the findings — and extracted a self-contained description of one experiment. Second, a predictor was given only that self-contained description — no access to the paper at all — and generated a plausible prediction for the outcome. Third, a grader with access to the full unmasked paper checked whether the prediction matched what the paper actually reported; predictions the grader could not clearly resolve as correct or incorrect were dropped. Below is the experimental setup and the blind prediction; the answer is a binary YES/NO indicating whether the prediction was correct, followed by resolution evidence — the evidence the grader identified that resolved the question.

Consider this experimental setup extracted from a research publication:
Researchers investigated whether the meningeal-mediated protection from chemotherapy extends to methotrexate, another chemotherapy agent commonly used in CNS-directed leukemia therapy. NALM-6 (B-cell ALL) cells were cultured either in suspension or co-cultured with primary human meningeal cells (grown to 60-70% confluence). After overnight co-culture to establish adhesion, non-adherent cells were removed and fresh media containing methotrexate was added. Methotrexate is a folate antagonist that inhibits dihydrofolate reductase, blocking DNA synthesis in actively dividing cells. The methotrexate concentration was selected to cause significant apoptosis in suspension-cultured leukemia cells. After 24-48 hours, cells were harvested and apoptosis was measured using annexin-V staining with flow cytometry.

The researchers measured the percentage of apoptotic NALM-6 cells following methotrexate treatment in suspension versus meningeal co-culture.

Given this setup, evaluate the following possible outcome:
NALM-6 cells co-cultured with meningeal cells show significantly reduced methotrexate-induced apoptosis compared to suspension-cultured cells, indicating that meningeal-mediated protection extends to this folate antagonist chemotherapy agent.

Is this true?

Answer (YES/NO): YES